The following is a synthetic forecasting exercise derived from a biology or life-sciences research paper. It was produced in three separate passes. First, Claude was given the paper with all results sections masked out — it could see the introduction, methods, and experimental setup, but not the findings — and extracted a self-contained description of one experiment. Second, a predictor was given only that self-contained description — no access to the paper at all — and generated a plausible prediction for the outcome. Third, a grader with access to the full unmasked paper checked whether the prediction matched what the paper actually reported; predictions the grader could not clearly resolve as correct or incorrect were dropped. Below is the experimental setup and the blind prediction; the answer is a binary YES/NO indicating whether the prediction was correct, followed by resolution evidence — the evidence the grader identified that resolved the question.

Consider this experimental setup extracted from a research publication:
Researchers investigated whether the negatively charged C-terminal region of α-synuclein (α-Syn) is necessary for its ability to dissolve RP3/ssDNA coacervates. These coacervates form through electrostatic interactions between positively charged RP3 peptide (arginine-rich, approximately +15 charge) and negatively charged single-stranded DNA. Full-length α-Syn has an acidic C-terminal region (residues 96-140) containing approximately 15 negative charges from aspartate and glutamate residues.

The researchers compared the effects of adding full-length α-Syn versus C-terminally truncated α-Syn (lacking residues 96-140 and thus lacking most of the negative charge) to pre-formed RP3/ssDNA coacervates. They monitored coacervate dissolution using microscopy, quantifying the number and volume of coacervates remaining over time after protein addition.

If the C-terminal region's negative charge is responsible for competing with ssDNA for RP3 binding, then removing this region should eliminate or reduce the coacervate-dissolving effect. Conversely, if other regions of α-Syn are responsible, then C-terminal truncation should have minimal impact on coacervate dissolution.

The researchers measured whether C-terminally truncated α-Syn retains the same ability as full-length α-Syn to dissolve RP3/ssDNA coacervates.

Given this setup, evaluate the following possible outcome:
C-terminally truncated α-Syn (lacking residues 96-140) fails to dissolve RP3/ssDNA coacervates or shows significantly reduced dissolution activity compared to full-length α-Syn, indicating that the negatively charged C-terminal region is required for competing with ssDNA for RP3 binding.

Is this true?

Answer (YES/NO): YES